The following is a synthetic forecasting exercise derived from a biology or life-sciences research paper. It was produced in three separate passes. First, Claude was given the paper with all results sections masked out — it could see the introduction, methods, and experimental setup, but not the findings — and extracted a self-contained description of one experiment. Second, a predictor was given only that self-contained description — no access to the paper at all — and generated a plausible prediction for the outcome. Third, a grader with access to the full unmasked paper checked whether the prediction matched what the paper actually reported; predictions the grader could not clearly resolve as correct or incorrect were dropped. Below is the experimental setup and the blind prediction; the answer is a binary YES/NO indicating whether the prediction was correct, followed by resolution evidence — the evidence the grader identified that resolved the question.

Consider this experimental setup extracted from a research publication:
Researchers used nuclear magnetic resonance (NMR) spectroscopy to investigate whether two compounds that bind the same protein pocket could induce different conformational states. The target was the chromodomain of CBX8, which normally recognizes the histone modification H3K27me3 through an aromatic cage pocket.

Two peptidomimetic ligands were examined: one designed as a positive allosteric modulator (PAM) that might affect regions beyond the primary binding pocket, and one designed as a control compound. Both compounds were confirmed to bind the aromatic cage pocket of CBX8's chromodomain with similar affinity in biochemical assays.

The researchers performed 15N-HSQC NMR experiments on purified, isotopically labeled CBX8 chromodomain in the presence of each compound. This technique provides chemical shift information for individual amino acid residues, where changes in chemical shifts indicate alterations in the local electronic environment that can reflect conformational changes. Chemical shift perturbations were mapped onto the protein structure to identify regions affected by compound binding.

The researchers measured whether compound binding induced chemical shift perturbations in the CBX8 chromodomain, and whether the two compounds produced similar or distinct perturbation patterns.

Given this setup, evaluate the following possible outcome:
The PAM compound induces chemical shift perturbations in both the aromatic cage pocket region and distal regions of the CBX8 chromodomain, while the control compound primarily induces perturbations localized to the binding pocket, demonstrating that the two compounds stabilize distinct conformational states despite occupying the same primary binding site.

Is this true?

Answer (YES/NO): NO